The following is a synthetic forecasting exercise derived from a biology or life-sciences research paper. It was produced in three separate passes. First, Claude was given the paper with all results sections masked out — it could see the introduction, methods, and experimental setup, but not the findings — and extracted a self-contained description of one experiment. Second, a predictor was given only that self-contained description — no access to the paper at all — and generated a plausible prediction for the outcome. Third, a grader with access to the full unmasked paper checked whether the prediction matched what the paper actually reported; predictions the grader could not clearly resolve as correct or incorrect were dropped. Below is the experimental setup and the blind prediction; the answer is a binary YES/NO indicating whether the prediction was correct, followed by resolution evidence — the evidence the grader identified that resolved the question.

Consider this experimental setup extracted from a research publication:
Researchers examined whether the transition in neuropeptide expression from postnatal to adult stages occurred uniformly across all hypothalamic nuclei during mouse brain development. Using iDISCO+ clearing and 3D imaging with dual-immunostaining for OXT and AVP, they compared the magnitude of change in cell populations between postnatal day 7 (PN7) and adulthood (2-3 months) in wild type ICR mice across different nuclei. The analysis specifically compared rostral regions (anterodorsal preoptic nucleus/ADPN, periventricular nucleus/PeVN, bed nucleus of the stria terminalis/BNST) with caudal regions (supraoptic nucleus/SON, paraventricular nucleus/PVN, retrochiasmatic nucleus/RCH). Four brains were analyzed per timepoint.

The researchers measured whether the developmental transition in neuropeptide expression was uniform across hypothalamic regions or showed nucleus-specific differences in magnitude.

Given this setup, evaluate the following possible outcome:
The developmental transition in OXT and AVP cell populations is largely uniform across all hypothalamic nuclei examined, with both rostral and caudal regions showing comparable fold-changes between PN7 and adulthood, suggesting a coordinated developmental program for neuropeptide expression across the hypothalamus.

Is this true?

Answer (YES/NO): NO